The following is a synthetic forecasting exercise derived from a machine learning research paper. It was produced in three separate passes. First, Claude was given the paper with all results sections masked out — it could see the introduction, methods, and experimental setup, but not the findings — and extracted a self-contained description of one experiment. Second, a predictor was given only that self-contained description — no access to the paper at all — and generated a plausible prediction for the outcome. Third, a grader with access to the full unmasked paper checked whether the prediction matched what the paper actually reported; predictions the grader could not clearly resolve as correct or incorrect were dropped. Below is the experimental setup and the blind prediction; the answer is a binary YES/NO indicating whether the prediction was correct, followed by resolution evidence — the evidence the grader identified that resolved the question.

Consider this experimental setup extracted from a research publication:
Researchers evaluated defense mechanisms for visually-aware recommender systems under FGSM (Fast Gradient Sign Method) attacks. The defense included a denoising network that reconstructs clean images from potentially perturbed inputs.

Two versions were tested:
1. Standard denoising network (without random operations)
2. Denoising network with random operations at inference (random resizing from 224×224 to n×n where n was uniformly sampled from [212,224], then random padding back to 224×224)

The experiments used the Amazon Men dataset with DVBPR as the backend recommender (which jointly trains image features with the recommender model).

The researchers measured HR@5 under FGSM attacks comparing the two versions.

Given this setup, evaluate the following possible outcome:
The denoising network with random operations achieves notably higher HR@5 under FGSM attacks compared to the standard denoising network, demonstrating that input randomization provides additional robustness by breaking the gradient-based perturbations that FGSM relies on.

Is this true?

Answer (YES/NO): NO